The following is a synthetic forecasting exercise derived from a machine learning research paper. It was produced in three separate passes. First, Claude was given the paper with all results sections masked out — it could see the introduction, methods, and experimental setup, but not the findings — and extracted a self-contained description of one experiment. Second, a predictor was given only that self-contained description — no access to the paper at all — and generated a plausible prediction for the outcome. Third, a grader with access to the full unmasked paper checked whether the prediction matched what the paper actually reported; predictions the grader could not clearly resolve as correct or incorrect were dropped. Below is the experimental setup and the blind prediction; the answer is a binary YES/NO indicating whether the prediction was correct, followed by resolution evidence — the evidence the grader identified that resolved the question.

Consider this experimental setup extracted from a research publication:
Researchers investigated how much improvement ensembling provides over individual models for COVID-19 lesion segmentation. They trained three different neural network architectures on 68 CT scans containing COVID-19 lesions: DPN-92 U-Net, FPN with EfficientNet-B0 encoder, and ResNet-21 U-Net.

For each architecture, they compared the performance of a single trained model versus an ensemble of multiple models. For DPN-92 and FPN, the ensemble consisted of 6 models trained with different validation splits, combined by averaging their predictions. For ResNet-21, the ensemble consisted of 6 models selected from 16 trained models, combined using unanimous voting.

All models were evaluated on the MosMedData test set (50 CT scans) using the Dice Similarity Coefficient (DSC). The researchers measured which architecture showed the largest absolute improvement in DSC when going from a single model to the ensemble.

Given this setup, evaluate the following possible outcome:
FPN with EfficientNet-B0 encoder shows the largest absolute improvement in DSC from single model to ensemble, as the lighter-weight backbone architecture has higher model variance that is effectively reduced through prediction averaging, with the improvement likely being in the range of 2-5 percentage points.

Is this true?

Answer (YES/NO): NO